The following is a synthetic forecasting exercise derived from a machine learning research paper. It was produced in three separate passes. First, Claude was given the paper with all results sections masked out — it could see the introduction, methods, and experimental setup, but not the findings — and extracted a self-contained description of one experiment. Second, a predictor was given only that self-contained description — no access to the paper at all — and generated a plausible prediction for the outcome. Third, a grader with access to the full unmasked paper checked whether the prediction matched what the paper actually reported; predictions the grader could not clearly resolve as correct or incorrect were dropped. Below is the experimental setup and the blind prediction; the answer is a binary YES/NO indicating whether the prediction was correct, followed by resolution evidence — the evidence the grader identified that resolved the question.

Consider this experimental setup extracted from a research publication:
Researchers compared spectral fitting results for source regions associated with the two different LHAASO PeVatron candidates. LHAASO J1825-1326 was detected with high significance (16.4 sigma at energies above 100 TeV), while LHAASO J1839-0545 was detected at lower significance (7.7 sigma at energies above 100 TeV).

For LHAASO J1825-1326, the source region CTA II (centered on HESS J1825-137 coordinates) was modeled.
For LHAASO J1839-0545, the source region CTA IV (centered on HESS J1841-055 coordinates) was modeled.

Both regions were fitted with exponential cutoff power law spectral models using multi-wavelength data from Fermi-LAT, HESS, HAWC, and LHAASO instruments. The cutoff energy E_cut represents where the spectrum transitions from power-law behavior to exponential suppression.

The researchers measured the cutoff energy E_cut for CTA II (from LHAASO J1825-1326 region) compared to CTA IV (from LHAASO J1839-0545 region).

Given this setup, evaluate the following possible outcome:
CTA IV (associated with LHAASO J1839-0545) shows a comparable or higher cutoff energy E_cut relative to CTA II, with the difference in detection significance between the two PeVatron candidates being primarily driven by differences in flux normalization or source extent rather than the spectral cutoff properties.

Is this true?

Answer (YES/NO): NO